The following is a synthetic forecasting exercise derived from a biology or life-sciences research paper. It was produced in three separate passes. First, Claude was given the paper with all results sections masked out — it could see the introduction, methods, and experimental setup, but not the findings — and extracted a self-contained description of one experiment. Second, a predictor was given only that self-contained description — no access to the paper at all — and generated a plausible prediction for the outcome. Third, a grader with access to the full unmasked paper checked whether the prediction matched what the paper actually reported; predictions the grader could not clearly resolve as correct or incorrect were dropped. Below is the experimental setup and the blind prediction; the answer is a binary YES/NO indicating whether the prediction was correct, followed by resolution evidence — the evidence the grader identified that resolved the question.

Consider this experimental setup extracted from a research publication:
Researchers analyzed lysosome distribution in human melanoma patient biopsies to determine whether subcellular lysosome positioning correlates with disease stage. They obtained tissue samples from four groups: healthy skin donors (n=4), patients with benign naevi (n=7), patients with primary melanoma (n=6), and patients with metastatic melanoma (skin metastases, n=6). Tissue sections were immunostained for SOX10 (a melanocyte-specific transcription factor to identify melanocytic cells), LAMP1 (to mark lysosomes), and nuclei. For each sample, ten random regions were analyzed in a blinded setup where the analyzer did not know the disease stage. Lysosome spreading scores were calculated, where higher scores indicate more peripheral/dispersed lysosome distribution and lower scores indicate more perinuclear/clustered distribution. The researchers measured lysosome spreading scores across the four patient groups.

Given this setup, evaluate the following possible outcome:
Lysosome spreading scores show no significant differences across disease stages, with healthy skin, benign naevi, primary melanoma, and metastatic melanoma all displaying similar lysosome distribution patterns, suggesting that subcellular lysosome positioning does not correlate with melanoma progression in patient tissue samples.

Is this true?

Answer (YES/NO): NO